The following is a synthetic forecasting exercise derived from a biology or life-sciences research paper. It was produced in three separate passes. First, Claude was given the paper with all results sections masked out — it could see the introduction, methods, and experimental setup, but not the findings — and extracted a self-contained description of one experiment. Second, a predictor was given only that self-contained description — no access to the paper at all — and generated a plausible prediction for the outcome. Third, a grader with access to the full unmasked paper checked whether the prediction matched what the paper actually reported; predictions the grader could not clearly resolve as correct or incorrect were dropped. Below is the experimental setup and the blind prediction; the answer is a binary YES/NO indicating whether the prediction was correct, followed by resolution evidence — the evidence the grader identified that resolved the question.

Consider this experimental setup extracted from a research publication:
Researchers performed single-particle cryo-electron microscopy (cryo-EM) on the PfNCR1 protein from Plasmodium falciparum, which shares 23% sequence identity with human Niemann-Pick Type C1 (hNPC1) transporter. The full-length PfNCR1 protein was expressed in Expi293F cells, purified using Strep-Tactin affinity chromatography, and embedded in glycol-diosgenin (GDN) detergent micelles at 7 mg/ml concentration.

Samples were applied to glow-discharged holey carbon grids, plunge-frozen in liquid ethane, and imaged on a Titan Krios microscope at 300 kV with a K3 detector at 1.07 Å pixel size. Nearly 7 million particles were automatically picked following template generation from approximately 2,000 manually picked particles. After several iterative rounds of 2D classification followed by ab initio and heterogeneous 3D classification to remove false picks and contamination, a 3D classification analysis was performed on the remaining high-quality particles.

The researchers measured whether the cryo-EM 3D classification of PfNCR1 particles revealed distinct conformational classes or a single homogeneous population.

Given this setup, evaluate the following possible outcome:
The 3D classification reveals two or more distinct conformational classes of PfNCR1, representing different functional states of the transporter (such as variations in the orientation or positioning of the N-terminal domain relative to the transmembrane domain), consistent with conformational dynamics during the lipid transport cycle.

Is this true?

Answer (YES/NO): YES